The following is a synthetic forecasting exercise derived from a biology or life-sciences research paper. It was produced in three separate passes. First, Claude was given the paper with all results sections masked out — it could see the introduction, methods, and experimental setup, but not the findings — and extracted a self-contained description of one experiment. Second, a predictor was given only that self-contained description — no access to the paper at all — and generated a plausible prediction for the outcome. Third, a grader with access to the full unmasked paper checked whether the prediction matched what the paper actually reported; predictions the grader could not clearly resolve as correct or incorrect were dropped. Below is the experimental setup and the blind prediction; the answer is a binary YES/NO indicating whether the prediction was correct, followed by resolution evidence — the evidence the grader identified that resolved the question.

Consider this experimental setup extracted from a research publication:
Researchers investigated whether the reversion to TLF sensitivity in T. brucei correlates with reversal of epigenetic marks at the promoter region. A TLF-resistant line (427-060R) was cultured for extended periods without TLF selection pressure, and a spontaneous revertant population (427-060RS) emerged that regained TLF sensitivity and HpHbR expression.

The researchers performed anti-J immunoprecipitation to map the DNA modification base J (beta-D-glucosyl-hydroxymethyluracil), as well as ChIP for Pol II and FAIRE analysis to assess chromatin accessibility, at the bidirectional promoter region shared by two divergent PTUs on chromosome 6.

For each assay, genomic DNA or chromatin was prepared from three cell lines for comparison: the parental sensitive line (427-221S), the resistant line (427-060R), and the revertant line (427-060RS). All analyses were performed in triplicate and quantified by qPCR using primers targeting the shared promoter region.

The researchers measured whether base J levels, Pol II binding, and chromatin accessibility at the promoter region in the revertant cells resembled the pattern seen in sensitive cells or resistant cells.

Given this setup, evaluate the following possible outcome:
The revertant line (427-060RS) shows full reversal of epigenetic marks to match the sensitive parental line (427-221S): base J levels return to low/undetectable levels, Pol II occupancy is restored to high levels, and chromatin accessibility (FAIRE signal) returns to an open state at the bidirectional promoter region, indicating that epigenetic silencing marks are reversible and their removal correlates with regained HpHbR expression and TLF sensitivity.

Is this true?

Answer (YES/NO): NO